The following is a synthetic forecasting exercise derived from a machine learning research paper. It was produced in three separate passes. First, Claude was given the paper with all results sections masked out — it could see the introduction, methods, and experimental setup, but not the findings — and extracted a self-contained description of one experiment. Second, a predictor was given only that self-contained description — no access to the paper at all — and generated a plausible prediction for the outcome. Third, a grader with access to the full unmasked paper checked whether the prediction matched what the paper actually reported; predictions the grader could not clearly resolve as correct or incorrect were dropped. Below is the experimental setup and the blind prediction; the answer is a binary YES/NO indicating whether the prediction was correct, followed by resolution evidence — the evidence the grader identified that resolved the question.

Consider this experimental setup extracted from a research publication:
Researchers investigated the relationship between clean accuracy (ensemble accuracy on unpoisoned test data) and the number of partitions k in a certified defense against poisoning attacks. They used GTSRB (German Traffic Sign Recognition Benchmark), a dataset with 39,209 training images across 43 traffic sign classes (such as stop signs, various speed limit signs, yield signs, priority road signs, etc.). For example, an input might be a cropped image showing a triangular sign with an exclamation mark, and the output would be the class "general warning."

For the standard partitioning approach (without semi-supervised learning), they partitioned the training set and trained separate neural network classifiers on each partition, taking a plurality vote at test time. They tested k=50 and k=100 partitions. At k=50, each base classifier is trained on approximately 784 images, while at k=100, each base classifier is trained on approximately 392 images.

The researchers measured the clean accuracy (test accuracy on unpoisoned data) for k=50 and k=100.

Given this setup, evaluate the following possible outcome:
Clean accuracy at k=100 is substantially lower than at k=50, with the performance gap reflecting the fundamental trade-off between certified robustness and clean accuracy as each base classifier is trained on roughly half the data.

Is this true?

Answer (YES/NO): YES